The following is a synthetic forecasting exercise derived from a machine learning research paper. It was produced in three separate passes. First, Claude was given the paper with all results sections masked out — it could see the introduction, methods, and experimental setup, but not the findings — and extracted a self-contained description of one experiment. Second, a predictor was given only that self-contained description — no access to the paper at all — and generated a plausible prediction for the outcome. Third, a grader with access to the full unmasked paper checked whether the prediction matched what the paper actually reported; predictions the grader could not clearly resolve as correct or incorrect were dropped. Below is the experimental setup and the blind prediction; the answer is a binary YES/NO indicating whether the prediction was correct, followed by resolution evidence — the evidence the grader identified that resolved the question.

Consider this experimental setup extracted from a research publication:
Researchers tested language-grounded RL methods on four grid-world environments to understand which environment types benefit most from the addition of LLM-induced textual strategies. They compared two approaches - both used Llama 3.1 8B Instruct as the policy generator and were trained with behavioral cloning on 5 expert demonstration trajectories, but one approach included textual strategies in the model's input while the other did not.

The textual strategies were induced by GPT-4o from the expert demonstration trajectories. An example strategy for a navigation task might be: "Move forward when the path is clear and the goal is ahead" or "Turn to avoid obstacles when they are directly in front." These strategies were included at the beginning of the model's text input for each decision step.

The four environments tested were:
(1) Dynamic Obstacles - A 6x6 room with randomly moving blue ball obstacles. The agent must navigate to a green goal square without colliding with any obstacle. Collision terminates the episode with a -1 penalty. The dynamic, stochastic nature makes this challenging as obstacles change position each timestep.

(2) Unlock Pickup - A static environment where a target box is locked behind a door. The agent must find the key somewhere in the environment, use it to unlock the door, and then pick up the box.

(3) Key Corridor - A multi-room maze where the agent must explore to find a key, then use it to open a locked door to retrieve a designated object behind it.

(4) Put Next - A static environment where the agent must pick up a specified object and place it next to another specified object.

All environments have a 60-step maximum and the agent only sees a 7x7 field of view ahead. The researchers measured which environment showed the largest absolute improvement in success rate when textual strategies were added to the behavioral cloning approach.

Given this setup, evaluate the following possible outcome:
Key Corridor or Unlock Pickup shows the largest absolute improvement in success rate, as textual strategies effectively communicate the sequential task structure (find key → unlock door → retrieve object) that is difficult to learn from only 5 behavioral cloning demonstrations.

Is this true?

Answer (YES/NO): NO